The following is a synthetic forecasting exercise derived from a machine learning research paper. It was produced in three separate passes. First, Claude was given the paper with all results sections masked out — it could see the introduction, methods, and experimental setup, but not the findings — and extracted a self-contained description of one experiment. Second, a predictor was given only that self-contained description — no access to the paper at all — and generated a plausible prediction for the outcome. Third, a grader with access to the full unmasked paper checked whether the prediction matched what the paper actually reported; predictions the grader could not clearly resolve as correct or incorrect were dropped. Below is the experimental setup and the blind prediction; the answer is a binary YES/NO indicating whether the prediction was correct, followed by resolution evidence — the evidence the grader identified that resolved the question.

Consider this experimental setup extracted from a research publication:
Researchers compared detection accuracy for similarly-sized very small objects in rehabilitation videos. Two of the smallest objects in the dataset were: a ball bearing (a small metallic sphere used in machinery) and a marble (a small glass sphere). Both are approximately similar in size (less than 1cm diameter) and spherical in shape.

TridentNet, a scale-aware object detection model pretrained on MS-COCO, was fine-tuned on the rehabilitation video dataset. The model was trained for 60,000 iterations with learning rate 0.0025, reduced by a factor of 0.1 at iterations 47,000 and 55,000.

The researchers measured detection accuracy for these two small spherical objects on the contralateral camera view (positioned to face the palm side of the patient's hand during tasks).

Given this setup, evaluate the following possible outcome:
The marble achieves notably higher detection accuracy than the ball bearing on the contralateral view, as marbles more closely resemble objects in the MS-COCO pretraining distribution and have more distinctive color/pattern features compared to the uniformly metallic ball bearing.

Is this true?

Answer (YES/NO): YES